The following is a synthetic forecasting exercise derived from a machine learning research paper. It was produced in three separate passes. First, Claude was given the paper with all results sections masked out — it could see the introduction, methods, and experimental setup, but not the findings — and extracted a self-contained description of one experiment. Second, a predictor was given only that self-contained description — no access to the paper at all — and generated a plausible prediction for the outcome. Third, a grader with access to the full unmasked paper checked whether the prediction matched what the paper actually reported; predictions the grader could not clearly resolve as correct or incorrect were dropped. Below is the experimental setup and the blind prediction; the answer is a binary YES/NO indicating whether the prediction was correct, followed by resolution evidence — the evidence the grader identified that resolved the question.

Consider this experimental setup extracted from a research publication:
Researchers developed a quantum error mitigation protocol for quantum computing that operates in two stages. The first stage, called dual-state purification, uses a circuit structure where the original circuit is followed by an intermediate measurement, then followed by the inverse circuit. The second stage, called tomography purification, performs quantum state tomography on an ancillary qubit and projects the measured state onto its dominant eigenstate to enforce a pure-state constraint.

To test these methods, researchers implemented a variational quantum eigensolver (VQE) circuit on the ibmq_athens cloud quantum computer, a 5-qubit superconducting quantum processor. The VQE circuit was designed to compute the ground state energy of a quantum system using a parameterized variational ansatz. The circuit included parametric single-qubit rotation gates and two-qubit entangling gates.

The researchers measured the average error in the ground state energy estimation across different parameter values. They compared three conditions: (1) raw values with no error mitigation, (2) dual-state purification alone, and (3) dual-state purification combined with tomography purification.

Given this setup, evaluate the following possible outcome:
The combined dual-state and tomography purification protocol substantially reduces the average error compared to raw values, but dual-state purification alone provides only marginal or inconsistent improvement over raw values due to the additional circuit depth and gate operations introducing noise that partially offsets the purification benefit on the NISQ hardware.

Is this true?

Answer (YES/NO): NO